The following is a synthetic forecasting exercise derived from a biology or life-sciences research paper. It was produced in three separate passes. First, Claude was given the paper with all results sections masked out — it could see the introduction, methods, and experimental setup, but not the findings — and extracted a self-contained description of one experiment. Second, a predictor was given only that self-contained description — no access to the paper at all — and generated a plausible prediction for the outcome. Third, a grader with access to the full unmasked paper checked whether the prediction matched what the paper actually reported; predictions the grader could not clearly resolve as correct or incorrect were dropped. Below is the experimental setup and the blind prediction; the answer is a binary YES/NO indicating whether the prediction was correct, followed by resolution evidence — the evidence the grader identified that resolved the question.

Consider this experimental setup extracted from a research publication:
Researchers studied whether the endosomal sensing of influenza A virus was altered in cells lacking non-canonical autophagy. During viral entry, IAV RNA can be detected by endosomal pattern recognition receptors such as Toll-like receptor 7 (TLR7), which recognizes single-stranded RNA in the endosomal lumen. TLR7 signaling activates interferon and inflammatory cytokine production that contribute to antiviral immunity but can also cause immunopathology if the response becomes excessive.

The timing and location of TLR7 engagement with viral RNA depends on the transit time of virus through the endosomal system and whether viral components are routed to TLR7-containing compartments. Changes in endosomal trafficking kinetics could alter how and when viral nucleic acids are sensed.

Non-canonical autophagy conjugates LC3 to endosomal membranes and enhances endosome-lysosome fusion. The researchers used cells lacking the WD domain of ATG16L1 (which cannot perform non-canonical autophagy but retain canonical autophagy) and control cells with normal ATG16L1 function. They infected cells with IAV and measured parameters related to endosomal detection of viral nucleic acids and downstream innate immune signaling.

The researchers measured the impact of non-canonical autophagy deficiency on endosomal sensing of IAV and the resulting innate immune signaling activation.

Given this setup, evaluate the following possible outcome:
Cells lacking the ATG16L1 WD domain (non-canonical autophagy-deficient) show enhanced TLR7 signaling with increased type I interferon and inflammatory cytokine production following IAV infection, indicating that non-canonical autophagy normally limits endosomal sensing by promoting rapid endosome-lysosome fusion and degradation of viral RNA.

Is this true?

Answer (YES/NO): NO